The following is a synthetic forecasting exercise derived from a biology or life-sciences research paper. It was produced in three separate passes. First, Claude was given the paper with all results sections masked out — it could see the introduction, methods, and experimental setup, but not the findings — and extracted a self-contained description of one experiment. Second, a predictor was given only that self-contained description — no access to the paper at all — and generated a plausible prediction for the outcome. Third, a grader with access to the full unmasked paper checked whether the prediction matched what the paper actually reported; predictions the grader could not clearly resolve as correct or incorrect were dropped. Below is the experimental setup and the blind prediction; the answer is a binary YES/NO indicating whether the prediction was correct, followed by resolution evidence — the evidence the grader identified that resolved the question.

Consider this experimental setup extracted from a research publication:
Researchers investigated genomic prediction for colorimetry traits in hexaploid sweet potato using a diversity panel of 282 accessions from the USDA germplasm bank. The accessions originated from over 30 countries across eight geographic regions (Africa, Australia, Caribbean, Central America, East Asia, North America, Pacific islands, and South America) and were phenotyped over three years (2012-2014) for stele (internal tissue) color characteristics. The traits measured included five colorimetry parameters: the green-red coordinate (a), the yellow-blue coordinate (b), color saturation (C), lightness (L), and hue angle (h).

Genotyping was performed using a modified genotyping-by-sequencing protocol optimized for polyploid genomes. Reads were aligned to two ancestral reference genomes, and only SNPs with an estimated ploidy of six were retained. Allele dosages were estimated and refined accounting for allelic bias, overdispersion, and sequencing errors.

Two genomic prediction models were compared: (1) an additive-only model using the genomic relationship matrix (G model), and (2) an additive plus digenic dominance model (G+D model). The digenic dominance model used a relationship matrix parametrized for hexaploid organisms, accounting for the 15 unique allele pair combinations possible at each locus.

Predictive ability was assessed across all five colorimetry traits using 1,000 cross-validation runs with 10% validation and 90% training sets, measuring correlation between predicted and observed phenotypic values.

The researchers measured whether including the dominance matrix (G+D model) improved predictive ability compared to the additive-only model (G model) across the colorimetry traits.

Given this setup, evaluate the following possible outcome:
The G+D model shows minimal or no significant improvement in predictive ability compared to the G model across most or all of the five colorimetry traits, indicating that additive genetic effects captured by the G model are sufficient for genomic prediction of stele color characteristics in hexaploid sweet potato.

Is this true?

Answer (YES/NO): YES